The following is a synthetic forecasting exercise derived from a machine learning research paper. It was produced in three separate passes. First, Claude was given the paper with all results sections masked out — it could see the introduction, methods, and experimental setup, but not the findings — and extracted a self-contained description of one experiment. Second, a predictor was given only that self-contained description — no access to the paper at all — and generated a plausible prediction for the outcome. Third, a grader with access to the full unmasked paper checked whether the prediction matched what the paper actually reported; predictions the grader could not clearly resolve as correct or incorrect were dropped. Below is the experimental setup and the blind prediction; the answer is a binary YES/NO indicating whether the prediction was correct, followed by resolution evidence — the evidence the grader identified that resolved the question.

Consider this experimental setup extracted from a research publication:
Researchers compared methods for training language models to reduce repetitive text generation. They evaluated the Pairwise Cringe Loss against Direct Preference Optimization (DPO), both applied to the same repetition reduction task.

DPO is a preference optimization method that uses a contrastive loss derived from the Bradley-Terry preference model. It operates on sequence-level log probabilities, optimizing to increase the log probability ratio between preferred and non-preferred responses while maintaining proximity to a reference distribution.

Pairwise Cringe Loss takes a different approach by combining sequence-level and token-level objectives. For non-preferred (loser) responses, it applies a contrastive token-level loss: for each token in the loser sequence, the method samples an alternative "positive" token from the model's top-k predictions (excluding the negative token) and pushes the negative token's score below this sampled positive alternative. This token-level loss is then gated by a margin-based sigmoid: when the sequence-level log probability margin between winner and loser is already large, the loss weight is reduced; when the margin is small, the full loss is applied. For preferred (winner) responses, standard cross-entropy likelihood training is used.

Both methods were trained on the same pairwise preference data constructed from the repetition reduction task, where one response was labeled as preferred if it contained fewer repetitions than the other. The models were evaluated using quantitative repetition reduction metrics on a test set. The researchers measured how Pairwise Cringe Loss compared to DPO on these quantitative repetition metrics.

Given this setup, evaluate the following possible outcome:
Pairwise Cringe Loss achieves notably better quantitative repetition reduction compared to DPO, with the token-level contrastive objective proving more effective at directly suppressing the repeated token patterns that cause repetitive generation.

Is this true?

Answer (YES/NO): NO